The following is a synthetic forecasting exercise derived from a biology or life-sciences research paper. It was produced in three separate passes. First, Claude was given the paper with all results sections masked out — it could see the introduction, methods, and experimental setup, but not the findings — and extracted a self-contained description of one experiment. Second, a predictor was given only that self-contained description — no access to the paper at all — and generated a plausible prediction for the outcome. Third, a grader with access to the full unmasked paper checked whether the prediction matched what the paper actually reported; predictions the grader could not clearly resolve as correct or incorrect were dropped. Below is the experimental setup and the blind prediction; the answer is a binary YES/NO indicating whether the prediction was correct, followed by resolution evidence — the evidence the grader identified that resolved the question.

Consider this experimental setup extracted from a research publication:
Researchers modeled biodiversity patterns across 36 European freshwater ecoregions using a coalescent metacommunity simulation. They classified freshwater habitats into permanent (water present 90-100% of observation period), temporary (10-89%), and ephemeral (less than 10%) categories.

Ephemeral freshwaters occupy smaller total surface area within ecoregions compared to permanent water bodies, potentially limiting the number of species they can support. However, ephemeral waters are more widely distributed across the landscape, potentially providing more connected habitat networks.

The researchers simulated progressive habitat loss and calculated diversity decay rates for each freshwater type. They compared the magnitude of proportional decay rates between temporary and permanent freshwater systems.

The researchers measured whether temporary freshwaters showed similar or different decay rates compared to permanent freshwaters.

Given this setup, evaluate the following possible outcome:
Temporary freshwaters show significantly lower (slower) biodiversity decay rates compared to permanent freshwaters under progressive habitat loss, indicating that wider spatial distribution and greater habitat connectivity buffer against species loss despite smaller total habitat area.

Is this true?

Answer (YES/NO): NO